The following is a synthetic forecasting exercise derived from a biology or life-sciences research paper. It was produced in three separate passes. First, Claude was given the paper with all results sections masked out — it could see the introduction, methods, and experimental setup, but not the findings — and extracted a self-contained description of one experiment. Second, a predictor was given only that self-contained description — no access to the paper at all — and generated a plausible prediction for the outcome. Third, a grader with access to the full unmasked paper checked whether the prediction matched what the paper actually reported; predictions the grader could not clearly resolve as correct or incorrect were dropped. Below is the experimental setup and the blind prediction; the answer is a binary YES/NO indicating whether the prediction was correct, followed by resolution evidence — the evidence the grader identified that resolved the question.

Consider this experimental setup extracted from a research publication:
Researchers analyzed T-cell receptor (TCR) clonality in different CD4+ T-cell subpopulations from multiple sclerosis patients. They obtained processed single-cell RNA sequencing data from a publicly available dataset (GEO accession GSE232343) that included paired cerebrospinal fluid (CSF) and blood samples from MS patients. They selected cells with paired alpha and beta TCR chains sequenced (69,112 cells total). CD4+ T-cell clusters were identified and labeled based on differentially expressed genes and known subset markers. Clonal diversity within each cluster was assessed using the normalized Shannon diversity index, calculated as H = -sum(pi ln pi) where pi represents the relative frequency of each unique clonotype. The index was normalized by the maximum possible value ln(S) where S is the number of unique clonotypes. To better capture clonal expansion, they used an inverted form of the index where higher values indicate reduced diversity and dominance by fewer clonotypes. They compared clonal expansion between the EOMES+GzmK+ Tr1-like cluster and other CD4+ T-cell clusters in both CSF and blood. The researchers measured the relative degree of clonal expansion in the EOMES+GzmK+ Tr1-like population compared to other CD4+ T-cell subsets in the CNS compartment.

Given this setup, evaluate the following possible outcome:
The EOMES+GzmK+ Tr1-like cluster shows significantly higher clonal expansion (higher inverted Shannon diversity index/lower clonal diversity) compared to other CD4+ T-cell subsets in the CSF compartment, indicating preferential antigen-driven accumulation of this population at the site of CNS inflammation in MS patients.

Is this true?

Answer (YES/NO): YES